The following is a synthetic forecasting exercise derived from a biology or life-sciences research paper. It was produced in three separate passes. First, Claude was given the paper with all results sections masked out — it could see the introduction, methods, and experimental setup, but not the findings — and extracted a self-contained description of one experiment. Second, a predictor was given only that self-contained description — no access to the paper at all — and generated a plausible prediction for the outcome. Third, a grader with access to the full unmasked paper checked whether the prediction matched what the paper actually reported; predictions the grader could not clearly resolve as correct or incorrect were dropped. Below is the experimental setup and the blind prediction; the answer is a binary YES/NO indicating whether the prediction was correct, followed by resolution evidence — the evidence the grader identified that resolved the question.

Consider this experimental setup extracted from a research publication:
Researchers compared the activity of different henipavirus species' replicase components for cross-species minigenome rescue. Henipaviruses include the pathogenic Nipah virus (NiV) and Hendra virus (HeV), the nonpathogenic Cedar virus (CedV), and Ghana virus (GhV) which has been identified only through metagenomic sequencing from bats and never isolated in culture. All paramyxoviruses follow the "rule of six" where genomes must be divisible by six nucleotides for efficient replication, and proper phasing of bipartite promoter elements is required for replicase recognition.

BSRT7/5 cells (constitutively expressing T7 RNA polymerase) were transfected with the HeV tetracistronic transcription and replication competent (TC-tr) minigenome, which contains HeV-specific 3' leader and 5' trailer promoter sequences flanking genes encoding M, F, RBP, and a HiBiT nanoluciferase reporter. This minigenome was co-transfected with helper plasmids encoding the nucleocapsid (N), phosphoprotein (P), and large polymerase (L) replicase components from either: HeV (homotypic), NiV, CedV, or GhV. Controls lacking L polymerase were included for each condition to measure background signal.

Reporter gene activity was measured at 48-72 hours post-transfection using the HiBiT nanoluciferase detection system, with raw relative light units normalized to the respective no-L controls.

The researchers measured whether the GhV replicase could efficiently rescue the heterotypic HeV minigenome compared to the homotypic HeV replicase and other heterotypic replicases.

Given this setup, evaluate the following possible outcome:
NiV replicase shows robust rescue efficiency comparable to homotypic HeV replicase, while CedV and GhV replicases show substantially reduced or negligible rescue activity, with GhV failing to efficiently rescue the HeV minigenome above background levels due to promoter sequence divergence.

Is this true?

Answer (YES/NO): NO